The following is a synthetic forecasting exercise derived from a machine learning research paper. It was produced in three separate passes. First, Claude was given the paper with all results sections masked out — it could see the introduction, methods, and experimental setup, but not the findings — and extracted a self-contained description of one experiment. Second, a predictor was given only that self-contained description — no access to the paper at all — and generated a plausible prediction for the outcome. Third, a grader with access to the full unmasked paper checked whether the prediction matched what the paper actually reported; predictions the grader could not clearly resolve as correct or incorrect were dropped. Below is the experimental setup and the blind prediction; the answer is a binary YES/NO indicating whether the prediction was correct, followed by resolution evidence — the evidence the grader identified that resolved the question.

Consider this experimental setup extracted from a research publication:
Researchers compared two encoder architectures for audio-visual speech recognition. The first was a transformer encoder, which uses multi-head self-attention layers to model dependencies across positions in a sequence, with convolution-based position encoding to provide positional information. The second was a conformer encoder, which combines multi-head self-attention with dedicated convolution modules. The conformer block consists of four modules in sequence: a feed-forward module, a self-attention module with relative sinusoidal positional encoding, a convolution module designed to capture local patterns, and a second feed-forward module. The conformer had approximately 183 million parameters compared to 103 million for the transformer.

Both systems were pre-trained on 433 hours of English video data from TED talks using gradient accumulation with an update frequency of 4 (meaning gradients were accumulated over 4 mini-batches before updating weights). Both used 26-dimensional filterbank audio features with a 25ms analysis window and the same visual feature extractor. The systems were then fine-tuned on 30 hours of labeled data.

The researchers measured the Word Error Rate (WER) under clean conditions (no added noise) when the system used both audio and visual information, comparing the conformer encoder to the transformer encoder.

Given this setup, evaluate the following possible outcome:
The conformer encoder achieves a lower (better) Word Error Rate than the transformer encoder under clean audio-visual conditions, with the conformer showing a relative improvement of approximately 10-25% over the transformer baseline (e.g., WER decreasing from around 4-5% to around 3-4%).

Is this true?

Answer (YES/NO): NO